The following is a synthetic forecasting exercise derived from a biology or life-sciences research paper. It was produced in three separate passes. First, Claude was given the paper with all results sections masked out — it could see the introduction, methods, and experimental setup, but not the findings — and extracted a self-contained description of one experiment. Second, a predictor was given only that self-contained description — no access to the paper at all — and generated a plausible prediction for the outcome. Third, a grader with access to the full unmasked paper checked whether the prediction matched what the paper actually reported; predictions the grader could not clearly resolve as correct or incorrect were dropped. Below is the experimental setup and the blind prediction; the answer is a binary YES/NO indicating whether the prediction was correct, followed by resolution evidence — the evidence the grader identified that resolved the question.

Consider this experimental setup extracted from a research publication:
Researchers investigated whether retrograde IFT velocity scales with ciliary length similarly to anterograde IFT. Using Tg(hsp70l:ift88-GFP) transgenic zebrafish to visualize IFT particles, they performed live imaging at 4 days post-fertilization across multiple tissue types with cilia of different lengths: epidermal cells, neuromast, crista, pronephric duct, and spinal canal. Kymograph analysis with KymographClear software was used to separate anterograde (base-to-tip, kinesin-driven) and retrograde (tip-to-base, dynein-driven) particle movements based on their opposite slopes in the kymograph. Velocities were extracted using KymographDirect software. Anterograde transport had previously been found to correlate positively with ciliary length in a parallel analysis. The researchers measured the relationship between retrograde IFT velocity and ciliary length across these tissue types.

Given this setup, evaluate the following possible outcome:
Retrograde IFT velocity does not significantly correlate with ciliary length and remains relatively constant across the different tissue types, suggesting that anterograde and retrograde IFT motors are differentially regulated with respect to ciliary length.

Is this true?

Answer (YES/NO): NO